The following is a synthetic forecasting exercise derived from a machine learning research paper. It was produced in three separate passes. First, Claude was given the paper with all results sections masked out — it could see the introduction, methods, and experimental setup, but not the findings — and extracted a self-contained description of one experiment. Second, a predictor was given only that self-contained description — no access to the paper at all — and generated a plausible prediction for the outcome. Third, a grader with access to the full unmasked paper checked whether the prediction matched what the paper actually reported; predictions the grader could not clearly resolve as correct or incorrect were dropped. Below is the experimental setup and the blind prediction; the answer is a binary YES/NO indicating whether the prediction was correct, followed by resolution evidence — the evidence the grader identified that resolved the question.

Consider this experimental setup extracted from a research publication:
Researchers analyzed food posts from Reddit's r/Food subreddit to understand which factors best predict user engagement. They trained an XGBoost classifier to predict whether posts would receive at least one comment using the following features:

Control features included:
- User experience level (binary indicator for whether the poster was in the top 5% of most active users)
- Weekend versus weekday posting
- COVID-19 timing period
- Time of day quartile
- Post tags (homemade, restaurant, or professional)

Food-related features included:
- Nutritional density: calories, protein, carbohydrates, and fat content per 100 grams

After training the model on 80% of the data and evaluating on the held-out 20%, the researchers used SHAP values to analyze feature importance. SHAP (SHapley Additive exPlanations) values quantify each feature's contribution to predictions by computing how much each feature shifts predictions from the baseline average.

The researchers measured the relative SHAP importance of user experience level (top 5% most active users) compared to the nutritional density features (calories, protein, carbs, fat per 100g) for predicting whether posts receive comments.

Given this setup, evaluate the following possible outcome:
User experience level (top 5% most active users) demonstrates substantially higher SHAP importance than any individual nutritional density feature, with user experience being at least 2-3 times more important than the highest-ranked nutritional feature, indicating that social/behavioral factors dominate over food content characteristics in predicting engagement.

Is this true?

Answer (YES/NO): NO